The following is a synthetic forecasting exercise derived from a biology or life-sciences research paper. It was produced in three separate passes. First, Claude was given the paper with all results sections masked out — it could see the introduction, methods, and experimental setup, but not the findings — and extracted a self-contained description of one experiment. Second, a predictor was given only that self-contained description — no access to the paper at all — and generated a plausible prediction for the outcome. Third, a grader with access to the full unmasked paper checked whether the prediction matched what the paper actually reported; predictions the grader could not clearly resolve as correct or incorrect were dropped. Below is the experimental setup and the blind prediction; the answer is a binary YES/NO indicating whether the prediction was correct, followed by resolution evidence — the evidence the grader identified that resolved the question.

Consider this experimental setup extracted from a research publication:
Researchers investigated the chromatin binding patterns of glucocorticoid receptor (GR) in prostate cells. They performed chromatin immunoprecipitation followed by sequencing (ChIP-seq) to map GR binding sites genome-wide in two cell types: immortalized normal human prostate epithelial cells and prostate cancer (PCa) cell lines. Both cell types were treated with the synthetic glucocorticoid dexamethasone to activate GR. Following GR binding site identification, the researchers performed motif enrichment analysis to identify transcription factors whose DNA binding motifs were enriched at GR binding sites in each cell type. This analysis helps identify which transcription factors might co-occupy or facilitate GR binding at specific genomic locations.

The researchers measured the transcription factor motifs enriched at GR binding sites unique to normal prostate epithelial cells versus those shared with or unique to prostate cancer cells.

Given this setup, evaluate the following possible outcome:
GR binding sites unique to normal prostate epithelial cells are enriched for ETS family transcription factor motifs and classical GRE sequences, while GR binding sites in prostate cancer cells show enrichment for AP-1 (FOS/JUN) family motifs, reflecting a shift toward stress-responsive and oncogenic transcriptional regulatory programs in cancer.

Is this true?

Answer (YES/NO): NO